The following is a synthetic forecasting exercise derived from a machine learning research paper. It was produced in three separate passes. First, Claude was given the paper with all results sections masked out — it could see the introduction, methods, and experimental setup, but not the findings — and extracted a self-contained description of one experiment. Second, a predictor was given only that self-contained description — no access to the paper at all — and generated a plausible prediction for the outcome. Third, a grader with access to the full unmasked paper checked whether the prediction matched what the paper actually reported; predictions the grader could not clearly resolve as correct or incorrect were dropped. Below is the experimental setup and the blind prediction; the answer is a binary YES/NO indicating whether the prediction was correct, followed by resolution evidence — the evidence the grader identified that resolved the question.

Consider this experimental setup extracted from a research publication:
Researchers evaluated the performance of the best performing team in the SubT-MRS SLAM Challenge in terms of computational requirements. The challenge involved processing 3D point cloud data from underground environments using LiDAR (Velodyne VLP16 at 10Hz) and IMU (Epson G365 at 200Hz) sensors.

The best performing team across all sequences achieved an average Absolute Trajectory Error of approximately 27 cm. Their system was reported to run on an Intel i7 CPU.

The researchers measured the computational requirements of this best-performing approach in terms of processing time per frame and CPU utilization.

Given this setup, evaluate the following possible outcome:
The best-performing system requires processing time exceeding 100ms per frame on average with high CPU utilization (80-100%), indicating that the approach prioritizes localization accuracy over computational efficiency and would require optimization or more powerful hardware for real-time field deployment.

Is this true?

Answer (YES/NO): NO